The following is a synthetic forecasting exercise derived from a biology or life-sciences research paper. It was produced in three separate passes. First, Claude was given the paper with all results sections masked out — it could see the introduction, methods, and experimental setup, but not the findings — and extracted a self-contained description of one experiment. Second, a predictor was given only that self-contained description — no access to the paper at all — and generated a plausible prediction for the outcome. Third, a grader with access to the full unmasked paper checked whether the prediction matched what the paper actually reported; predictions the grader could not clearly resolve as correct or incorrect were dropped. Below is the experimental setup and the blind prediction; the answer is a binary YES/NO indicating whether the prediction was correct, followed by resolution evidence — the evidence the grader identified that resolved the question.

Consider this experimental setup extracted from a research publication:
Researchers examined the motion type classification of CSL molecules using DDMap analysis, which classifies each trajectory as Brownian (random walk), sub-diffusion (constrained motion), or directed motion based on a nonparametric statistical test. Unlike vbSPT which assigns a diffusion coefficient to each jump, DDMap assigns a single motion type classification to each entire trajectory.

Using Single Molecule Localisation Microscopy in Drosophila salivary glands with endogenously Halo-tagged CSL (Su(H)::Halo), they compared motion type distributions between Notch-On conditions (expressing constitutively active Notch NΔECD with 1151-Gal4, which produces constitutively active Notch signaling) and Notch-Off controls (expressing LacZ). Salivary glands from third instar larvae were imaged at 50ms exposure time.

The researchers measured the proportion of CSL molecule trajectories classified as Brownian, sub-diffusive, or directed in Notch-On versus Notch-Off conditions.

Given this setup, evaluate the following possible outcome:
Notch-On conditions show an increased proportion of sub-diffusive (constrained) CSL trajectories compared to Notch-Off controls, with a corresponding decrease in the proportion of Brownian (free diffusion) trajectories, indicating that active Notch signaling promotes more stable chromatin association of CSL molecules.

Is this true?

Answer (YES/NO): YES